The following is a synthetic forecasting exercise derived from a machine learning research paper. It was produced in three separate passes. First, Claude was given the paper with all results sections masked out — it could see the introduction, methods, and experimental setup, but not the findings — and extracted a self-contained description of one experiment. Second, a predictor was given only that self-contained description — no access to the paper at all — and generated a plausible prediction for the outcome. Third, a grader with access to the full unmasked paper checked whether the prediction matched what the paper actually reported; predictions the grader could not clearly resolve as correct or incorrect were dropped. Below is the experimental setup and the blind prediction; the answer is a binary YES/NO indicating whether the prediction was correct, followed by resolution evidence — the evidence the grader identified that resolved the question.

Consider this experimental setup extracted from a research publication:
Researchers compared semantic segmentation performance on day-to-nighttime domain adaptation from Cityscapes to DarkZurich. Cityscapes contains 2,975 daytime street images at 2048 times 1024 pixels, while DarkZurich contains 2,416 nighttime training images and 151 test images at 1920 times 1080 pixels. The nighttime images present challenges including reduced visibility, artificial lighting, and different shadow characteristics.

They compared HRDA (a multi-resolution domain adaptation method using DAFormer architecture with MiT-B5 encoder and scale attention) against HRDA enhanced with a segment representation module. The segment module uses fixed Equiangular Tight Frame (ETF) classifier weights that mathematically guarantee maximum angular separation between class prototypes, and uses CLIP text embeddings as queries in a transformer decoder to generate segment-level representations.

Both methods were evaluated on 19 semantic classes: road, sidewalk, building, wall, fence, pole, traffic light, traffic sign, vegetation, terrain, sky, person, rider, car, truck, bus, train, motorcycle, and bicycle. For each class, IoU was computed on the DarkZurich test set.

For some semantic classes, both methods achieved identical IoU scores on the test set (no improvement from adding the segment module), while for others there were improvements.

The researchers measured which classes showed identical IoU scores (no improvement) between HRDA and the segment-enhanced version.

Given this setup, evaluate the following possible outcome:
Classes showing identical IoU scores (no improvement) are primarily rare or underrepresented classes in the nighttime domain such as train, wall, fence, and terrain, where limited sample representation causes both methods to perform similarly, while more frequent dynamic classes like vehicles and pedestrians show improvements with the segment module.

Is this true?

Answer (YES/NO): NO